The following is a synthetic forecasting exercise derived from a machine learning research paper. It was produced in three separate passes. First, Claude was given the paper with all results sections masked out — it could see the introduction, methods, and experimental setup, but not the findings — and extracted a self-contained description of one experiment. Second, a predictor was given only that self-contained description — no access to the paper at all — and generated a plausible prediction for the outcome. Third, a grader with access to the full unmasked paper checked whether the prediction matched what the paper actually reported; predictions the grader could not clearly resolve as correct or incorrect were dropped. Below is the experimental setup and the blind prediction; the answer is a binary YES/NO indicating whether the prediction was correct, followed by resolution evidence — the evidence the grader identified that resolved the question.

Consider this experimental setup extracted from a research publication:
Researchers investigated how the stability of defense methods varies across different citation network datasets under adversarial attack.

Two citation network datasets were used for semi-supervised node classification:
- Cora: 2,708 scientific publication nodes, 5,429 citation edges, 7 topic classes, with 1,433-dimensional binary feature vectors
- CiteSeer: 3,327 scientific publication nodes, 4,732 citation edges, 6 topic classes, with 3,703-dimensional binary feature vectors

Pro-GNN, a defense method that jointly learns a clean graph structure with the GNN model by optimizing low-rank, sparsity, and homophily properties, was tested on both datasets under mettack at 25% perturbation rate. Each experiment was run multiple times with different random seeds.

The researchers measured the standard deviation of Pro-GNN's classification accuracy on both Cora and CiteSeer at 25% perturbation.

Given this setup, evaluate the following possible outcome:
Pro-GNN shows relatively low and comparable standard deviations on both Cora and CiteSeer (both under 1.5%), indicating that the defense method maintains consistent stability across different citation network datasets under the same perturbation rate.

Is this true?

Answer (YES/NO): NO